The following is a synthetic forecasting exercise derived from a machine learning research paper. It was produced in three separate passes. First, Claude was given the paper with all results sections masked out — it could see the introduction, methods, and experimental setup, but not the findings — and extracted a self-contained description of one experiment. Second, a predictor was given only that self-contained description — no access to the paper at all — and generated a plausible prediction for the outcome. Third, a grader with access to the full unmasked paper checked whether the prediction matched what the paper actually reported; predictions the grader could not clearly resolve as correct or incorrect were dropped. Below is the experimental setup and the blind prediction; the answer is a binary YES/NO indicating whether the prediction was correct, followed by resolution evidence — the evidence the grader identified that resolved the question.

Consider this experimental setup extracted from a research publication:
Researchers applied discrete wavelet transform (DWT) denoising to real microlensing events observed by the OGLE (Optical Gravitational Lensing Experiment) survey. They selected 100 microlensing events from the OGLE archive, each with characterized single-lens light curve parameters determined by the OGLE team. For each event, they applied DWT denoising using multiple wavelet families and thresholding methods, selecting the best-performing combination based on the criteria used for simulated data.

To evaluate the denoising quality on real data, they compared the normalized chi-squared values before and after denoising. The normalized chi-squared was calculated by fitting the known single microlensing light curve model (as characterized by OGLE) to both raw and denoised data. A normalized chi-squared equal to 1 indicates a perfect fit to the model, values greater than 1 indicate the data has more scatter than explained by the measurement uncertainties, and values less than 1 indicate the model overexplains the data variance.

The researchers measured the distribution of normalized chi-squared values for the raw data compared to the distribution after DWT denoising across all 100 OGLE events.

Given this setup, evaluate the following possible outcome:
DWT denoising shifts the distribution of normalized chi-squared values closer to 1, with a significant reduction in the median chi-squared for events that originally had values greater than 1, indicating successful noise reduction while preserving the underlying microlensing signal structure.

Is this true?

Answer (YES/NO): YES